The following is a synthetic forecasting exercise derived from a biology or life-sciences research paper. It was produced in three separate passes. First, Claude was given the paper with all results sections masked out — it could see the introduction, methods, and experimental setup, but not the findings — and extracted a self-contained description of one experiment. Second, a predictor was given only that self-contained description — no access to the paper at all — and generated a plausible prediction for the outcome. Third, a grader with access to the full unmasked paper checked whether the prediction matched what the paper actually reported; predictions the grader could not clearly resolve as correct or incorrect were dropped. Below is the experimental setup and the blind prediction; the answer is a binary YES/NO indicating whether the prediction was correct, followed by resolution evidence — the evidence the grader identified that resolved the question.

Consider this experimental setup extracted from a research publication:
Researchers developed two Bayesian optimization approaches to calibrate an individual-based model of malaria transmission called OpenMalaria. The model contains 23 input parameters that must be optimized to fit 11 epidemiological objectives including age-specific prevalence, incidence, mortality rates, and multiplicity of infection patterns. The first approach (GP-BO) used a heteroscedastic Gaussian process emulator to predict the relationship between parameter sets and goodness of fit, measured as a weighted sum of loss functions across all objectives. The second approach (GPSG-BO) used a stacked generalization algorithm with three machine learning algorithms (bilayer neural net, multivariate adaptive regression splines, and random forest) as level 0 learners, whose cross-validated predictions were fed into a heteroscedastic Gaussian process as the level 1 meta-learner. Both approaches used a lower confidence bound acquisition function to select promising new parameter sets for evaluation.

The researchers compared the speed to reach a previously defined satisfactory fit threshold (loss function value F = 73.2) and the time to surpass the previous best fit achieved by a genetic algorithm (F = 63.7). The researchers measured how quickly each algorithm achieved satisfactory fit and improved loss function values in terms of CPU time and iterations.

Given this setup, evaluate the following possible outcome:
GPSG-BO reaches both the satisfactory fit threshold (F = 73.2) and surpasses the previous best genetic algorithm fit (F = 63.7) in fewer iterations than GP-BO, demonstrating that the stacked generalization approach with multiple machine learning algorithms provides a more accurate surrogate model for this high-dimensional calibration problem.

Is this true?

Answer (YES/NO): NO